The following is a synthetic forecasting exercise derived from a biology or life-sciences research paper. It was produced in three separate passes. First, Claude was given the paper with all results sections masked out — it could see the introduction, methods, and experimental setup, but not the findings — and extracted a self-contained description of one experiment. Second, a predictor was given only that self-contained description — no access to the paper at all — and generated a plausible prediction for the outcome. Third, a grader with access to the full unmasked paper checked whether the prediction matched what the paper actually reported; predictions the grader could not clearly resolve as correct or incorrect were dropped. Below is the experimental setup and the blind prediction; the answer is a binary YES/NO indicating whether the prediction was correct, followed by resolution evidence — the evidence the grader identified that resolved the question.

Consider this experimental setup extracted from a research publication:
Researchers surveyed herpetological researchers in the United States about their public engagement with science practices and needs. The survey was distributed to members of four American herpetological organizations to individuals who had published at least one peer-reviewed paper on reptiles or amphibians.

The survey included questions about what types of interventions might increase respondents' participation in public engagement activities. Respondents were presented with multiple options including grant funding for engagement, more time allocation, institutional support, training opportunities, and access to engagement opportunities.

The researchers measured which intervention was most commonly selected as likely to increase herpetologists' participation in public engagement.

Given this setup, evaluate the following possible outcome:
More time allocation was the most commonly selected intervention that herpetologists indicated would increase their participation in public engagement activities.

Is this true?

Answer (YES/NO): NO